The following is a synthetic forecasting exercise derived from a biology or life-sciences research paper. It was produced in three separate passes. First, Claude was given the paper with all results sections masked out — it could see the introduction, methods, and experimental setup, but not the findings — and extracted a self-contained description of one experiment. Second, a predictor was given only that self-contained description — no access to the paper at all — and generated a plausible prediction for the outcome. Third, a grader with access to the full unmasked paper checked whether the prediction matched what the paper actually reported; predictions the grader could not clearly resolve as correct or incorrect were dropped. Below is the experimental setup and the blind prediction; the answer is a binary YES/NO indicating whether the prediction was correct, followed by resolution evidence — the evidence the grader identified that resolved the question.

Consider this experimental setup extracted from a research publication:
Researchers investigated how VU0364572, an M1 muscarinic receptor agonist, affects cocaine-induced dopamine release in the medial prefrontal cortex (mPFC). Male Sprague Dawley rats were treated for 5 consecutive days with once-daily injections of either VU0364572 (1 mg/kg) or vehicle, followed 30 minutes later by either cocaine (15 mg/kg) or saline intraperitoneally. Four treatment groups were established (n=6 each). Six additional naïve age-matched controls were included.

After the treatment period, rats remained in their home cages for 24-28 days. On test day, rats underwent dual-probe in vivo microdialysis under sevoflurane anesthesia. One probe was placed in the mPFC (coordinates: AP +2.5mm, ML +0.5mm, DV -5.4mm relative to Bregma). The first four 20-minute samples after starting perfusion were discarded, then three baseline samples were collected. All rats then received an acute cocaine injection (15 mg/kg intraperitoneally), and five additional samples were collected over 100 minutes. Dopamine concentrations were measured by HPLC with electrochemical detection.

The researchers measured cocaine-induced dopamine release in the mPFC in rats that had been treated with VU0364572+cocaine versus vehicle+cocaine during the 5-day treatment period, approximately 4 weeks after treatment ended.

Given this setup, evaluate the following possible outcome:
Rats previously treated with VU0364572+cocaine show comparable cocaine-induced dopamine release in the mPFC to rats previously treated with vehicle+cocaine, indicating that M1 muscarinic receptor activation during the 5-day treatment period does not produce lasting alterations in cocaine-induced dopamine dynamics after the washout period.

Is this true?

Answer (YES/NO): NO